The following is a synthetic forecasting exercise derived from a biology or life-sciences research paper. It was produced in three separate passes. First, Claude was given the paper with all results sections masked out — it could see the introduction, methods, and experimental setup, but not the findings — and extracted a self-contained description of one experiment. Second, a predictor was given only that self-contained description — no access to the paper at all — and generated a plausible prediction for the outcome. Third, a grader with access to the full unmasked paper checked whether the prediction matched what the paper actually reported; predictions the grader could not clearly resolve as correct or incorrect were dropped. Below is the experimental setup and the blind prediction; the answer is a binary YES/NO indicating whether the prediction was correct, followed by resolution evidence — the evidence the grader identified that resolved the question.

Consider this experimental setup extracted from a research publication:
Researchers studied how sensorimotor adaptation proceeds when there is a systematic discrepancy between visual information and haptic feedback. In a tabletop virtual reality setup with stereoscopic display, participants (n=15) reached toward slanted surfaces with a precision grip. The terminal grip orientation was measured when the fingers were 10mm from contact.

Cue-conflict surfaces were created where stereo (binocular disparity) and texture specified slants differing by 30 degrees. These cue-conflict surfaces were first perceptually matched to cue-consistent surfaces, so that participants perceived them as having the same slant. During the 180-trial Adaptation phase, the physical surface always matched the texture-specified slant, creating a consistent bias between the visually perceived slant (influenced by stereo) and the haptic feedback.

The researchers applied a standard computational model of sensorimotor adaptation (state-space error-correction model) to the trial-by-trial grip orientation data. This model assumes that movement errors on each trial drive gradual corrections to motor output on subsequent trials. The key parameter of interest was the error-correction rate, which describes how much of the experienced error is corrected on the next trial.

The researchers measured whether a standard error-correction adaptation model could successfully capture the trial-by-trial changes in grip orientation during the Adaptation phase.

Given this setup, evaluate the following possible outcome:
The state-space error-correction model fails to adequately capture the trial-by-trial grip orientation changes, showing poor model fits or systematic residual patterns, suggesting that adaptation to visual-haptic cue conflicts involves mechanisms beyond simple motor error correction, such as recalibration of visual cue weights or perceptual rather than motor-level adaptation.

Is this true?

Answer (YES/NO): NO